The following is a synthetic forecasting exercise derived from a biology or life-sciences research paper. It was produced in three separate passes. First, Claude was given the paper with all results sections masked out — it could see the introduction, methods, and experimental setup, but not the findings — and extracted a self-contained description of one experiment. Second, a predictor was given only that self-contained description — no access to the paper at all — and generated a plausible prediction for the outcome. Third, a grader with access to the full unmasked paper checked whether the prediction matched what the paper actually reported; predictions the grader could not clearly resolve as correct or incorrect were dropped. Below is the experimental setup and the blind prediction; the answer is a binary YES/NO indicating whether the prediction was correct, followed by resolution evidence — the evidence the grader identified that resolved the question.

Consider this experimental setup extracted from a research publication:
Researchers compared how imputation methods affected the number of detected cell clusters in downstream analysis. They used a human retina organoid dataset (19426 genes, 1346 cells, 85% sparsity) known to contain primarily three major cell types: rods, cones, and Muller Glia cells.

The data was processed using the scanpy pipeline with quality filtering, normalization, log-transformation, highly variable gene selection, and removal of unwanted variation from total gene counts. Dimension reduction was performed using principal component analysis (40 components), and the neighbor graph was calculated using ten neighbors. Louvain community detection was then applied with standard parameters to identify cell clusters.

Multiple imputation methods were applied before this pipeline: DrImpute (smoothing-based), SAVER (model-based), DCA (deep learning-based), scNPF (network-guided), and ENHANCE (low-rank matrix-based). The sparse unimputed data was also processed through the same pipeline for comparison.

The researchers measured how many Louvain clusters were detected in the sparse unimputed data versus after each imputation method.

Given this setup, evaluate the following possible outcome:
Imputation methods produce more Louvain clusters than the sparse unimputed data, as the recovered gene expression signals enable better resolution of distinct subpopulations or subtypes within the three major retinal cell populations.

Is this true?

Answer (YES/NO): NO